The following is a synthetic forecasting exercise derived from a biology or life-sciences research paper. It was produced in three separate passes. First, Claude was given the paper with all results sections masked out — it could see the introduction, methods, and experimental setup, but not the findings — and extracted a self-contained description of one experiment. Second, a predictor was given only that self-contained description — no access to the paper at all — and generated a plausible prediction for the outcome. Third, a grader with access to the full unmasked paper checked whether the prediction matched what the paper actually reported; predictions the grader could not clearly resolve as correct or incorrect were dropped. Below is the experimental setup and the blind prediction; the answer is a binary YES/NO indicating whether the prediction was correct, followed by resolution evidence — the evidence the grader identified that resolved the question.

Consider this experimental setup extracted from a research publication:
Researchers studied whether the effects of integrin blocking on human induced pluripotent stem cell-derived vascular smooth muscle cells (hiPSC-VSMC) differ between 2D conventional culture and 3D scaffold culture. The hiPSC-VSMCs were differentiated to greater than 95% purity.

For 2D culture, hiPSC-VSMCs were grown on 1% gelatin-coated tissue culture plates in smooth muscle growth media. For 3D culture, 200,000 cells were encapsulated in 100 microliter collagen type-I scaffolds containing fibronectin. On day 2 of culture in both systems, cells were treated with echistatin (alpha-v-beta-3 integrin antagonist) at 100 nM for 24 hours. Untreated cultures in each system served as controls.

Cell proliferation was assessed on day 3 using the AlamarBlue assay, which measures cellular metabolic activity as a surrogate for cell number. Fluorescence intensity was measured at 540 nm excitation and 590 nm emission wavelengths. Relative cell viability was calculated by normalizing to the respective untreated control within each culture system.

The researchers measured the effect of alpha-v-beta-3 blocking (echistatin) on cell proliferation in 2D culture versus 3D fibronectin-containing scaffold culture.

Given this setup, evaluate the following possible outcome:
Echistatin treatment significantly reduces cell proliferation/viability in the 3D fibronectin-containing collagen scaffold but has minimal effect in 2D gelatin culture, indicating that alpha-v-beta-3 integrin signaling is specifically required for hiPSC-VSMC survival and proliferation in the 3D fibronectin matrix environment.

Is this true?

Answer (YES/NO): NO